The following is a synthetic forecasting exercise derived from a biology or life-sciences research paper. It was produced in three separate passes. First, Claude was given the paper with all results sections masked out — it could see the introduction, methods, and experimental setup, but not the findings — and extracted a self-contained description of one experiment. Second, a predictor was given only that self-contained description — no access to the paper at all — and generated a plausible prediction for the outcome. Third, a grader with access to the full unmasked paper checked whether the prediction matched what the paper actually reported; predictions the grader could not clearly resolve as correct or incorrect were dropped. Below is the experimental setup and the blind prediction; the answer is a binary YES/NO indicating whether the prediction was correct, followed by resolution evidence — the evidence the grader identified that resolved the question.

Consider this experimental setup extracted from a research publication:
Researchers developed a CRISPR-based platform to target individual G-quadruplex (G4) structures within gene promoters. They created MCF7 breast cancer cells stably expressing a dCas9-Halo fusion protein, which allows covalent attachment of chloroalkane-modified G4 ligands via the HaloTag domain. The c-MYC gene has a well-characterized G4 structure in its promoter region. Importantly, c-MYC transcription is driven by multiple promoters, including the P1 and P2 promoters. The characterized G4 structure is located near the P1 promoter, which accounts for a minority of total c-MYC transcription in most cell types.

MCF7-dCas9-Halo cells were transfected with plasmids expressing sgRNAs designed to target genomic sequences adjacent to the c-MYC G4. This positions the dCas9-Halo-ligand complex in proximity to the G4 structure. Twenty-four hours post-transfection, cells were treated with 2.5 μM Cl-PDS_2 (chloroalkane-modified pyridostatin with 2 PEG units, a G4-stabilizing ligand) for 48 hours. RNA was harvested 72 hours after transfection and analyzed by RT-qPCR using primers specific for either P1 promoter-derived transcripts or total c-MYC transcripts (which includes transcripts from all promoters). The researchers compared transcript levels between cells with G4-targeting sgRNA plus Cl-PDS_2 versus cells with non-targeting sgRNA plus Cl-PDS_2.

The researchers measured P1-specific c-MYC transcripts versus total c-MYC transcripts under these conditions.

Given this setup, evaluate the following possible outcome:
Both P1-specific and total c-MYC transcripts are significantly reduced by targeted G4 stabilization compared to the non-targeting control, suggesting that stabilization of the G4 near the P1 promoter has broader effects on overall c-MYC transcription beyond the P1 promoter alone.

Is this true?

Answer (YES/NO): NO